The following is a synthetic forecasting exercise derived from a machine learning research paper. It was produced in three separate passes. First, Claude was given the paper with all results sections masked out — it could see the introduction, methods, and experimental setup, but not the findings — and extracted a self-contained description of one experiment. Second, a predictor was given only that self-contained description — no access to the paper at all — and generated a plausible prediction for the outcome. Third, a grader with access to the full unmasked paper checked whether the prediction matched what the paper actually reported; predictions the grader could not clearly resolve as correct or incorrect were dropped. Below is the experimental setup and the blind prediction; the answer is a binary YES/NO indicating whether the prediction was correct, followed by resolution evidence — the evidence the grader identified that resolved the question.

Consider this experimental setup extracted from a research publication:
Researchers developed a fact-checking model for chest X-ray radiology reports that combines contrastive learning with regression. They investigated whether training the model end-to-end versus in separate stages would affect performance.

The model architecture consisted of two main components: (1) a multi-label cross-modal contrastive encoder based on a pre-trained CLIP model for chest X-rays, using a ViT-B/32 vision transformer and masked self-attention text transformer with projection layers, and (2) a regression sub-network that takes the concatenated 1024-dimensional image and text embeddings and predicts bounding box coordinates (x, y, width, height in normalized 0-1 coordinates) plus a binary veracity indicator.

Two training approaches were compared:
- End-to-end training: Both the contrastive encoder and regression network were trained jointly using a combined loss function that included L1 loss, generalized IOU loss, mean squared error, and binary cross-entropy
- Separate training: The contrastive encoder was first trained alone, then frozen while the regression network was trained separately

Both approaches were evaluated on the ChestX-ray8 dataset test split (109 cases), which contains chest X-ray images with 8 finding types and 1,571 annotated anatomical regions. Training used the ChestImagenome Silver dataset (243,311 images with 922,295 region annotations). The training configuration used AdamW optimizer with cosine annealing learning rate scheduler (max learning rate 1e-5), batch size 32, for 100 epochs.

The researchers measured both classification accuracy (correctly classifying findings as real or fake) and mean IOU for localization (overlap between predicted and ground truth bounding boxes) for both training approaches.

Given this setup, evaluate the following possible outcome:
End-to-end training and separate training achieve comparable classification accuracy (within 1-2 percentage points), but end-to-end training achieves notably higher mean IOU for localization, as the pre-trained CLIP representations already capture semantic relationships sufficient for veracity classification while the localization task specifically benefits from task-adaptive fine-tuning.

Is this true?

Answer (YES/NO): YES